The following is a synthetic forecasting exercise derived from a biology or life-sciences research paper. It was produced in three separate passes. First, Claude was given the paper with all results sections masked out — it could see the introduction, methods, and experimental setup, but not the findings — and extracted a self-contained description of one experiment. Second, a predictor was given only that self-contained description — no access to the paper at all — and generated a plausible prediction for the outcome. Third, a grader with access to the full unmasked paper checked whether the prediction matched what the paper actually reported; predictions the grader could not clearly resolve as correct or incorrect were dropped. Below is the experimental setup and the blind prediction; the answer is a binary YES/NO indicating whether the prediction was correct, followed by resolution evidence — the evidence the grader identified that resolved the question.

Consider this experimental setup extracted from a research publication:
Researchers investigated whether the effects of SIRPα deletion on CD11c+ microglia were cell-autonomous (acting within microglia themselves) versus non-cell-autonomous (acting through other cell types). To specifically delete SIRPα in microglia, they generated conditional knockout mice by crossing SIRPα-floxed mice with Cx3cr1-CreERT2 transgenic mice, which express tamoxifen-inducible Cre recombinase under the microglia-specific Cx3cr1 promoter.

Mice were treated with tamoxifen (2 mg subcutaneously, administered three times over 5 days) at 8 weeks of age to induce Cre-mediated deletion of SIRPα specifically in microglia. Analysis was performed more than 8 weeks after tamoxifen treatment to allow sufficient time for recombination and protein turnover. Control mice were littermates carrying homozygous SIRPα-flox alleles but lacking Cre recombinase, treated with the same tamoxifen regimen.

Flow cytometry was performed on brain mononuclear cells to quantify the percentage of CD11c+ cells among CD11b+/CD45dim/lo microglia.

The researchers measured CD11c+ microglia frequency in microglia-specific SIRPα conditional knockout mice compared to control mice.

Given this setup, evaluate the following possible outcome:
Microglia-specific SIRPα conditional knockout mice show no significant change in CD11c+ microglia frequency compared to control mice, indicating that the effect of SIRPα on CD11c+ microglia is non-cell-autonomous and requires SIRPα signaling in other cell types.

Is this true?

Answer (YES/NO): NO